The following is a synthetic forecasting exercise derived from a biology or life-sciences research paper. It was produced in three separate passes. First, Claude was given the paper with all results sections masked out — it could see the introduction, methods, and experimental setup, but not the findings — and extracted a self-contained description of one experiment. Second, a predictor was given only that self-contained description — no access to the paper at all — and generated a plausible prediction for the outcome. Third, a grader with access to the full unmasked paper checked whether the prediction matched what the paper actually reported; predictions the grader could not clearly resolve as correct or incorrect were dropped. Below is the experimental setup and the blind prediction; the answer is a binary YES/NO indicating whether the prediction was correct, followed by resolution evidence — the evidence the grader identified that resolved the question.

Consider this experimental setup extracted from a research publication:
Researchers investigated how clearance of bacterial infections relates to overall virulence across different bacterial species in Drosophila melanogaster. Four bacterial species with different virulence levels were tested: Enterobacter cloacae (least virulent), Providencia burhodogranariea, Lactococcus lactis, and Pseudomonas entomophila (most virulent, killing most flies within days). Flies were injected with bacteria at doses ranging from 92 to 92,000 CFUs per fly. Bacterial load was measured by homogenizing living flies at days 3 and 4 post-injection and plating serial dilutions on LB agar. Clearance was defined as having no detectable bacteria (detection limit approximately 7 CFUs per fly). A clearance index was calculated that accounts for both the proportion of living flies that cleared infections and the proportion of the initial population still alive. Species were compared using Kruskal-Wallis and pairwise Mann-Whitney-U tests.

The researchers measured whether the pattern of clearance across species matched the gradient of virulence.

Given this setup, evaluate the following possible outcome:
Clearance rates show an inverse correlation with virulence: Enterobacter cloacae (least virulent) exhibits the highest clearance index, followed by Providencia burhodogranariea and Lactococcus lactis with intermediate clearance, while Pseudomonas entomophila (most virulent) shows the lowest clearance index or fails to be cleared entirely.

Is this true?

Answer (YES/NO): NO